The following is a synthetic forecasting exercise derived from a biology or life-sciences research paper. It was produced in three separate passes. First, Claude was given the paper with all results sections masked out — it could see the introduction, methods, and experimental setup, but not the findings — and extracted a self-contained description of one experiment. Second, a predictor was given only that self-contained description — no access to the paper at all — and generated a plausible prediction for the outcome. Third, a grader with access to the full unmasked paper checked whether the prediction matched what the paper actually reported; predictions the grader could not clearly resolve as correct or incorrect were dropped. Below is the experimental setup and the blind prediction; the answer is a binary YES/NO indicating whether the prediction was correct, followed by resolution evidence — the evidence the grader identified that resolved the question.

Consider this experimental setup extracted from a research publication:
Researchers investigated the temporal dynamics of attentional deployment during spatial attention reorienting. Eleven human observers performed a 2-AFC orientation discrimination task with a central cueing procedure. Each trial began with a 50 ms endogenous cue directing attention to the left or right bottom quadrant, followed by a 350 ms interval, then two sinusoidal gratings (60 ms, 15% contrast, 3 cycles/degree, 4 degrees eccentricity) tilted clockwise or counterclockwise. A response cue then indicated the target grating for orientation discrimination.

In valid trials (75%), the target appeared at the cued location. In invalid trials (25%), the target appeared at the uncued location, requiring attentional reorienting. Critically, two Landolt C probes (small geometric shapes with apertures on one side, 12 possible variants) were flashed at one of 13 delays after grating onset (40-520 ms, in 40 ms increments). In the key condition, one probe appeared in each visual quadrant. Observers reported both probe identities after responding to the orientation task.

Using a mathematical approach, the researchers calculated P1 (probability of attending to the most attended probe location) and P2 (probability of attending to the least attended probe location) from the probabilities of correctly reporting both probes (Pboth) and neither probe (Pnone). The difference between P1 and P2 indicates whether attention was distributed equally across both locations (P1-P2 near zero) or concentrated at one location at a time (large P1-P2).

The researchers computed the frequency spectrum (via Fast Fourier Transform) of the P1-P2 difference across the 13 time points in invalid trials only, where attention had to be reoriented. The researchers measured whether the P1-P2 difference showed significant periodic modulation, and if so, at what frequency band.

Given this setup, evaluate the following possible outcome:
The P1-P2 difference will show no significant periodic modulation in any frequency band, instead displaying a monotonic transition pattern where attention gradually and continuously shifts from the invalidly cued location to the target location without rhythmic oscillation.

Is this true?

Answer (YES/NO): NO